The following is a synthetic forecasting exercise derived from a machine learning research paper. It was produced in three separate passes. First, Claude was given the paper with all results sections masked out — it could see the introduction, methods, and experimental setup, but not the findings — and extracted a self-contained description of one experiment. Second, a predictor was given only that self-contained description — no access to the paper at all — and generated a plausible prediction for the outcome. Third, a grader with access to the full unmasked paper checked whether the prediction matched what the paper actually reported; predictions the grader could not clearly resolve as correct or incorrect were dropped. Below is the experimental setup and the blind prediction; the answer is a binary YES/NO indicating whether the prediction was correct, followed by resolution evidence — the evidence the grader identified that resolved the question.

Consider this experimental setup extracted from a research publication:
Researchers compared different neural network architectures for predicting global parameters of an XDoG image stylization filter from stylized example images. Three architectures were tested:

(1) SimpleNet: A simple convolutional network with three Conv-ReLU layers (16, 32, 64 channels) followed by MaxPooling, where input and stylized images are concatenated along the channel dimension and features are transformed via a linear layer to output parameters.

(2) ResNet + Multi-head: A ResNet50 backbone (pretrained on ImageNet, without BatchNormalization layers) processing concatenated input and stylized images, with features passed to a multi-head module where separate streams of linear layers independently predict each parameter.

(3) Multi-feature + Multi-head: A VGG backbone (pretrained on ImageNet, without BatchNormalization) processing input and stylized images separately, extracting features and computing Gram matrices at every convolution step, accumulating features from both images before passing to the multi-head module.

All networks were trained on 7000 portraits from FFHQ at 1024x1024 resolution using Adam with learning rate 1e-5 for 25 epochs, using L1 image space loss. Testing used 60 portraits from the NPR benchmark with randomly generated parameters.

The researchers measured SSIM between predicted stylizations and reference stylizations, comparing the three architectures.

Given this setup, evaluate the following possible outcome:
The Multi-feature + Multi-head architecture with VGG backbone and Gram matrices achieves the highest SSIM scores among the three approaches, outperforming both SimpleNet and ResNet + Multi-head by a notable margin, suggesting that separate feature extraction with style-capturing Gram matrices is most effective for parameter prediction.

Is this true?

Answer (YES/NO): YES